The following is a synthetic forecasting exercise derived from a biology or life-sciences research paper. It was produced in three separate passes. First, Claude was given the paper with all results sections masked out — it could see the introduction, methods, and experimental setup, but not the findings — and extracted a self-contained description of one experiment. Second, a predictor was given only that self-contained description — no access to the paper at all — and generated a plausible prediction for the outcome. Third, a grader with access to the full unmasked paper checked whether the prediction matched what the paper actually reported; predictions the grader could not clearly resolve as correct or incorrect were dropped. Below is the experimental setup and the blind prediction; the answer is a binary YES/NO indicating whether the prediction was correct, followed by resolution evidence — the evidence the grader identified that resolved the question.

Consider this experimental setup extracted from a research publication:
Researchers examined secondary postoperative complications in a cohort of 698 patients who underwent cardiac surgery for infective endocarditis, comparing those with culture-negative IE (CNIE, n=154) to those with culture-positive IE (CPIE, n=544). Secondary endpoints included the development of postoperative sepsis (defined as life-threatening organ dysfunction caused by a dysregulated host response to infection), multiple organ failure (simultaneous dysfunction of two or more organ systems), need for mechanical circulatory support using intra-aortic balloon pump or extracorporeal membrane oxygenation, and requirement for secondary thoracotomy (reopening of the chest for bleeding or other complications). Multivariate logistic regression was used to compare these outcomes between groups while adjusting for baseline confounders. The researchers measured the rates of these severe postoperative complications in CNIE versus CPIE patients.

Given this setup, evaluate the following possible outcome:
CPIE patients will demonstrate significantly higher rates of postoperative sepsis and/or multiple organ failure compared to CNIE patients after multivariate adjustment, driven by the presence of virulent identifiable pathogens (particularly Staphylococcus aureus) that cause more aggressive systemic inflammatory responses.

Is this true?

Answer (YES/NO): NO